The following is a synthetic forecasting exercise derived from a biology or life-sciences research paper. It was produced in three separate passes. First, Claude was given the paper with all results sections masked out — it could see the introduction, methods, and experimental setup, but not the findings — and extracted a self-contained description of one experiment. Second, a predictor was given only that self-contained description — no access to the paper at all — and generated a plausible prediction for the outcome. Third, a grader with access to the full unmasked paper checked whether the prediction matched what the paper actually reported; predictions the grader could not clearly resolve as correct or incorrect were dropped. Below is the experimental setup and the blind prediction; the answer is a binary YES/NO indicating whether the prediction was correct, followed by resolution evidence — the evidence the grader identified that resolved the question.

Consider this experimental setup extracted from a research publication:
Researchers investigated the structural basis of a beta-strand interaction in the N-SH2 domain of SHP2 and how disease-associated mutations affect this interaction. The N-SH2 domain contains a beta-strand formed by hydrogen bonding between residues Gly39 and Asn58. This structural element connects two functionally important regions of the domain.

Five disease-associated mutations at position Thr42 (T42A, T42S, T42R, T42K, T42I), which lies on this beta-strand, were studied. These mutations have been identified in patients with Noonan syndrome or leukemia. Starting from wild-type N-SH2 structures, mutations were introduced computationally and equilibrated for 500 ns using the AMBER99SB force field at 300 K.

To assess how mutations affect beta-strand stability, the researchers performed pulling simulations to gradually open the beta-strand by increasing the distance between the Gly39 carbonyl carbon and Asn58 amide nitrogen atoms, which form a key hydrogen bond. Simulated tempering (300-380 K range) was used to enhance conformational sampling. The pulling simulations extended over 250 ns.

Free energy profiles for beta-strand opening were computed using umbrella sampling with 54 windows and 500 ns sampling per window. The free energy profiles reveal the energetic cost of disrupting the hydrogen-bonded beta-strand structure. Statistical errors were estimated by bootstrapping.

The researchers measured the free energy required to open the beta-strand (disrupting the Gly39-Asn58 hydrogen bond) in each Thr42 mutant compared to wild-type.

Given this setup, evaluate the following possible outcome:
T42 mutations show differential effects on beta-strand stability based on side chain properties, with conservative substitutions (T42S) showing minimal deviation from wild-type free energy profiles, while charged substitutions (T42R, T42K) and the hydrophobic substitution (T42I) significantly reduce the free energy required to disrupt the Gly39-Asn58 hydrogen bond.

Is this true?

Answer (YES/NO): NO